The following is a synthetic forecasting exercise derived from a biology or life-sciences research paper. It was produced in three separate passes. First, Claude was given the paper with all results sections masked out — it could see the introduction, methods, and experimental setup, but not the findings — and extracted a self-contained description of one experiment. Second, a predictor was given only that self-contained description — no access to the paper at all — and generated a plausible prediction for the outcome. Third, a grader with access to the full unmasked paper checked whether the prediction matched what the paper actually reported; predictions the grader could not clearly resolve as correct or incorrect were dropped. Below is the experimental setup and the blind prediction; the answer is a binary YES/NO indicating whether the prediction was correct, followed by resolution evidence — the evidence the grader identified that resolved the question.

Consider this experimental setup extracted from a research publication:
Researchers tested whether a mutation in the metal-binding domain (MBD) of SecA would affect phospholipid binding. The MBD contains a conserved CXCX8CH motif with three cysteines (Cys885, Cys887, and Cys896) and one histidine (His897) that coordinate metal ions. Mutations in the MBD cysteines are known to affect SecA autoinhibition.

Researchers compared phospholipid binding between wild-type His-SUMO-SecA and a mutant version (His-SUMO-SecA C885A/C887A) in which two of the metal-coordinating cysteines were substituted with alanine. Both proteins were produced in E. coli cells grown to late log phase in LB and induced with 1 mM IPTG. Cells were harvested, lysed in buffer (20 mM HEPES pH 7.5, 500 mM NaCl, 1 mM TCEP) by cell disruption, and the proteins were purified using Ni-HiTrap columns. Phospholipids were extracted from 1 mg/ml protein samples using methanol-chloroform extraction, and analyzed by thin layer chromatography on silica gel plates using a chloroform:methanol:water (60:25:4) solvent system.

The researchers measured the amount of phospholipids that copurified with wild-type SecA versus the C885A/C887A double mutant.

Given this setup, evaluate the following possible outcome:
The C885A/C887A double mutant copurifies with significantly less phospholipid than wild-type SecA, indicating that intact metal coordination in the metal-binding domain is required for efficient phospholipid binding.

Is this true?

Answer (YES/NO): YES